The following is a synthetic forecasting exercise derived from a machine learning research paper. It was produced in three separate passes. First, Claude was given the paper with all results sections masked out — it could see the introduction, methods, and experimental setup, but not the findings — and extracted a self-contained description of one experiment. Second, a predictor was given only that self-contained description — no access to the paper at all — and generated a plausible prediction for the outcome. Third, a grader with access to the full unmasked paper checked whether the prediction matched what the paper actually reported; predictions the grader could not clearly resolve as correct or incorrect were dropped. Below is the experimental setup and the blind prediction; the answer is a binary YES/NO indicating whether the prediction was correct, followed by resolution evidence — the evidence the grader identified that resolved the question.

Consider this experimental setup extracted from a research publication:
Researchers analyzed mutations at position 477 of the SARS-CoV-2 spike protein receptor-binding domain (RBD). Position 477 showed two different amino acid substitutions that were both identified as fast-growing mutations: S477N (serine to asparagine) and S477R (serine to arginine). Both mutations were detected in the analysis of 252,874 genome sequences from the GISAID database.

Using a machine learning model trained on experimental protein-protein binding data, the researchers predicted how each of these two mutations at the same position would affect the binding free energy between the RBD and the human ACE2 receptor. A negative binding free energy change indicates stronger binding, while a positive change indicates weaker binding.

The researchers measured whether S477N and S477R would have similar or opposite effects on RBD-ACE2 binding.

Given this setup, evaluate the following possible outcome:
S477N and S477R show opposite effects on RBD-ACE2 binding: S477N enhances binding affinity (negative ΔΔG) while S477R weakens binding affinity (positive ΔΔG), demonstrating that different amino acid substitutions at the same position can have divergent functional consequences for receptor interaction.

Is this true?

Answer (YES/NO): NO